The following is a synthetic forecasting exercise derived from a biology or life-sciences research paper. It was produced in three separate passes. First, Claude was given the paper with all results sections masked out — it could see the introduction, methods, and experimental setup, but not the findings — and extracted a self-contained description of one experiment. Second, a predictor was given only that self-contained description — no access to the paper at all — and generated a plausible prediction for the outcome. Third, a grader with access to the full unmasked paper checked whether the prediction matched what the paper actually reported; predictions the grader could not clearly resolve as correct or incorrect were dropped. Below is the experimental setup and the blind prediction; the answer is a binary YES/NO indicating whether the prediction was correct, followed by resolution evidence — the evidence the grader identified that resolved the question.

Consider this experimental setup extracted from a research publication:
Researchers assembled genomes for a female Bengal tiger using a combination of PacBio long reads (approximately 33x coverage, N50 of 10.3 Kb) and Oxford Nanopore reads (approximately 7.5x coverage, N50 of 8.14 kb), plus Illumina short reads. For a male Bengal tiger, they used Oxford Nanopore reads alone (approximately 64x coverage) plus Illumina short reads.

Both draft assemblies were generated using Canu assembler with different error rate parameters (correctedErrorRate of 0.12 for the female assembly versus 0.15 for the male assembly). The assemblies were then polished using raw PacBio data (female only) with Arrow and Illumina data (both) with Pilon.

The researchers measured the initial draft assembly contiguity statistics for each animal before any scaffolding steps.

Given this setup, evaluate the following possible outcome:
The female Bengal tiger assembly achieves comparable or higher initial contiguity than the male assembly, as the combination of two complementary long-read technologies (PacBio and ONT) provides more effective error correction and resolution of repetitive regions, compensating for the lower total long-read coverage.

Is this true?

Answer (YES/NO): NO